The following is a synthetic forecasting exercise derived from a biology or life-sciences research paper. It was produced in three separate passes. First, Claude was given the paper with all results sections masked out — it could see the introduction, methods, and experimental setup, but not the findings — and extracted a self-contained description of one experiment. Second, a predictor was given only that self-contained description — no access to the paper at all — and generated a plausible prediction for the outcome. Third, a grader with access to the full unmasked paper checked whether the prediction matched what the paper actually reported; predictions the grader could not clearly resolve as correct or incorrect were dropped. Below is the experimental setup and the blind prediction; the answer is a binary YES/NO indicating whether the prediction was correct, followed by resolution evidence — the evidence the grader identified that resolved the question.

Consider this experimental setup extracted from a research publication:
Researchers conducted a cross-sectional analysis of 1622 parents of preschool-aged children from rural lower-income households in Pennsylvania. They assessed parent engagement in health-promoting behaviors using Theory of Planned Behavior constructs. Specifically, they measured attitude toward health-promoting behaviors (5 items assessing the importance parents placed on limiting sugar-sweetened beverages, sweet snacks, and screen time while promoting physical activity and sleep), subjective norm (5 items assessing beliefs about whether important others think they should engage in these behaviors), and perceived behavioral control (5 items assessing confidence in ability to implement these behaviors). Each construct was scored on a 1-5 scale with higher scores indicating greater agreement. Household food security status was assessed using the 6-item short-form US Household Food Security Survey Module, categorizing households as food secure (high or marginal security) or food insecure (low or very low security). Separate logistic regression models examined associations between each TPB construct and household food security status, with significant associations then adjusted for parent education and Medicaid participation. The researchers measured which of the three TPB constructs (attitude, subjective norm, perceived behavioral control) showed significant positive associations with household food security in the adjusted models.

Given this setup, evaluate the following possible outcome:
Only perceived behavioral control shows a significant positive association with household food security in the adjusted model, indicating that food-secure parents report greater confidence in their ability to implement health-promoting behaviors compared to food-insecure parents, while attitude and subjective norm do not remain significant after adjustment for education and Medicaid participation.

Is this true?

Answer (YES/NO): YES